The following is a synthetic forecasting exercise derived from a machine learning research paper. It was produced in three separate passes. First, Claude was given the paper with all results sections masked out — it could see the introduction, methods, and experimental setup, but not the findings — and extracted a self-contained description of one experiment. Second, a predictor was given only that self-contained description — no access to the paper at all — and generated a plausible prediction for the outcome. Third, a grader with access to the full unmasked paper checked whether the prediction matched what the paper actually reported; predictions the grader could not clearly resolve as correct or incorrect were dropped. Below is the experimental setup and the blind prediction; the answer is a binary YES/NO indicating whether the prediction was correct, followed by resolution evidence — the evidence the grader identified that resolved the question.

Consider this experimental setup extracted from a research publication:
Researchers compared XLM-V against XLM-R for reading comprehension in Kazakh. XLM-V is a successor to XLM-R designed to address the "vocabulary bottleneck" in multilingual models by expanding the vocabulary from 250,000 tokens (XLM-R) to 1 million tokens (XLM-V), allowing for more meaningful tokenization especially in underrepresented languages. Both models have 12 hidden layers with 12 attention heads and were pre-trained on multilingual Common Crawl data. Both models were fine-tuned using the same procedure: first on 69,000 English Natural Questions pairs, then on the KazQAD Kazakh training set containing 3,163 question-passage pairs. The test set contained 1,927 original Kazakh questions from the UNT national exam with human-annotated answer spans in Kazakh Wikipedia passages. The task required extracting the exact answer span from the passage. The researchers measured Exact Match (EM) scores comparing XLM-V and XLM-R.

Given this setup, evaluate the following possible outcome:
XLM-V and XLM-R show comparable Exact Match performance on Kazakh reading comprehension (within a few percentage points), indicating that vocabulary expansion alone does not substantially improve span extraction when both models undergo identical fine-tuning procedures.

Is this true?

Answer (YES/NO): NO